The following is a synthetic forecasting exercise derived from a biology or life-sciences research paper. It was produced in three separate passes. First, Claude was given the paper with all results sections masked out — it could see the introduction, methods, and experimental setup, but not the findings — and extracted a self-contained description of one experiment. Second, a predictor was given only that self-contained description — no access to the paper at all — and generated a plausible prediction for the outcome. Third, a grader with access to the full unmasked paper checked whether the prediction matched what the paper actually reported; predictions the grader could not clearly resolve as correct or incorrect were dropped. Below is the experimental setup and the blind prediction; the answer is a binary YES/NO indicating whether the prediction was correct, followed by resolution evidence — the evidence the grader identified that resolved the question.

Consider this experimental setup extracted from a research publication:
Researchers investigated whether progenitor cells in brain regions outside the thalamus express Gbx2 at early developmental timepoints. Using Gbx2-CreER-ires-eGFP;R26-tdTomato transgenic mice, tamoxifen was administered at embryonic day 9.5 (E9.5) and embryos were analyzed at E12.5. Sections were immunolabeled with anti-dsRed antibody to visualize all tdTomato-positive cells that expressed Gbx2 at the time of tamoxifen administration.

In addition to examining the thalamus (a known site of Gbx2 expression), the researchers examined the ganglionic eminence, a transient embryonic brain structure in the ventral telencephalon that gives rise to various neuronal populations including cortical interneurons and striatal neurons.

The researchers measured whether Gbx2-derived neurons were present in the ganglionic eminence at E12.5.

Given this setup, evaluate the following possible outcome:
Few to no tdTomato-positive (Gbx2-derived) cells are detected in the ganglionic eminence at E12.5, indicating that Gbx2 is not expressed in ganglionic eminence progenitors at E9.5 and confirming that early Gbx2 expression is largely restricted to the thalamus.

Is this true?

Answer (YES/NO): NO